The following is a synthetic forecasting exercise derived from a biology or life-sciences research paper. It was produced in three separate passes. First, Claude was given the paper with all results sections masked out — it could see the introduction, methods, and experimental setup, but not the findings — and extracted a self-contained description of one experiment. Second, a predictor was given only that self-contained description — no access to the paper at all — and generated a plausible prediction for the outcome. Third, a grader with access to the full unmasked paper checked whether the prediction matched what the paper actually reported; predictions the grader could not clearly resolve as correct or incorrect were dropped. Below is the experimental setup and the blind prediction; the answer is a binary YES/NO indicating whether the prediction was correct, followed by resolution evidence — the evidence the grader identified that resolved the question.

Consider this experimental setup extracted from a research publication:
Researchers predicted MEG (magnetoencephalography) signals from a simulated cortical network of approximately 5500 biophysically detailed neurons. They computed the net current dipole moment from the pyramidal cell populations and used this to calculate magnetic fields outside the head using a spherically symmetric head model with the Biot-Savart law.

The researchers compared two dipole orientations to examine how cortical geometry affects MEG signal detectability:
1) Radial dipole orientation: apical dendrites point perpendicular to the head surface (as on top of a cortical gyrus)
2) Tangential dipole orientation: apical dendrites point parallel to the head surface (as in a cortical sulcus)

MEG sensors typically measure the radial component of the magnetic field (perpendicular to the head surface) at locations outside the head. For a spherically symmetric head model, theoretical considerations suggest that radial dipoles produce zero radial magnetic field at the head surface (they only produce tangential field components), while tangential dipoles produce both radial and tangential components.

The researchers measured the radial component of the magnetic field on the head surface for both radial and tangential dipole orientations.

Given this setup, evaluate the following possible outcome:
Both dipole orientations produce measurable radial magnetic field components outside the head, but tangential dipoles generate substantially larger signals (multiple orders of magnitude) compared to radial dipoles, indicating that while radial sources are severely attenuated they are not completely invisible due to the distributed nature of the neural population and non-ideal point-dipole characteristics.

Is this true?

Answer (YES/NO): NO